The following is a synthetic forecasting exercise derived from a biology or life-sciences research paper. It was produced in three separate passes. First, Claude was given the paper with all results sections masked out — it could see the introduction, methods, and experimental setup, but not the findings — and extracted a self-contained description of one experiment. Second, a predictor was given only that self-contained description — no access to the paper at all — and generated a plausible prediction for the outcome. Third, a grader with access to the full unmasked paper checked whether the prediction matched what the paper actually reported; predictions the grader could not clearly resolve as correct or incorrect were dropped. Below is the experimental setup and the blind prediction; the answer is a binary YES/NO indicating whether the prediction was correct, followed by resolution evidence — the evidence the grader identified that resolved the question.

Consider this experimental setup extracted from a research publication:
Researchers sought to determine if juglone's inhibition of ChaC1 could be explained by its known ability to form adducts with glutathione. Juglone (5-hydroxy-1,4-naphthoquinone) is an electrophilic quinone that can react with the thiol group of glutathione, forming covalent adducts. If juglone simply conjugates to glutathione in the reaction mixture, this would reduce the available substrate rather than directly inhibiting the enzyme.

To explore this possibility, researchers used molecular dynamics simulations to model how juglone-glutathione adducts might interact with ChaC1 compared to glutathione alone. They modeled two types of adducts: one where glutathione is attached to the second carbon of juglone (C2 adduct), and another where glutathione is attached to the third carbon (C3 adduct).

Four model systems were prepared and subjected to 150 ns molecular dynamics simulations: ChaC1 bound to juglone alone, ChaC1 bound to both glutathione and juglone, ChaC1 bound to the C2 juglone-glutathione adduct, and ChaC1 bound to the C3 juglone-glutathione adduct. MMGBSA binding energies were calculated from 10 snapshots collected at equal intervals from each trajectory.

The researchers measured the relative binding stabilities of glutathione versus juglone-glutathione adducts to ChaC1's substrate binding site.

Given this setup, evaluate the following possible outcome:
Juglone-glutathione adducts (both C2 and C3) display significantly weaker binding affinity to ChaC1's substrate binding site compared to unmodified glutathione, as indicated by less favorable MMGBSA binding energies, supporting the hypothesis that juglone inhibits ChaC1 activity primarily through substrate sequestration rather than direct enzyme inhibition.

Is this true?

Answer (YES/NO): NO